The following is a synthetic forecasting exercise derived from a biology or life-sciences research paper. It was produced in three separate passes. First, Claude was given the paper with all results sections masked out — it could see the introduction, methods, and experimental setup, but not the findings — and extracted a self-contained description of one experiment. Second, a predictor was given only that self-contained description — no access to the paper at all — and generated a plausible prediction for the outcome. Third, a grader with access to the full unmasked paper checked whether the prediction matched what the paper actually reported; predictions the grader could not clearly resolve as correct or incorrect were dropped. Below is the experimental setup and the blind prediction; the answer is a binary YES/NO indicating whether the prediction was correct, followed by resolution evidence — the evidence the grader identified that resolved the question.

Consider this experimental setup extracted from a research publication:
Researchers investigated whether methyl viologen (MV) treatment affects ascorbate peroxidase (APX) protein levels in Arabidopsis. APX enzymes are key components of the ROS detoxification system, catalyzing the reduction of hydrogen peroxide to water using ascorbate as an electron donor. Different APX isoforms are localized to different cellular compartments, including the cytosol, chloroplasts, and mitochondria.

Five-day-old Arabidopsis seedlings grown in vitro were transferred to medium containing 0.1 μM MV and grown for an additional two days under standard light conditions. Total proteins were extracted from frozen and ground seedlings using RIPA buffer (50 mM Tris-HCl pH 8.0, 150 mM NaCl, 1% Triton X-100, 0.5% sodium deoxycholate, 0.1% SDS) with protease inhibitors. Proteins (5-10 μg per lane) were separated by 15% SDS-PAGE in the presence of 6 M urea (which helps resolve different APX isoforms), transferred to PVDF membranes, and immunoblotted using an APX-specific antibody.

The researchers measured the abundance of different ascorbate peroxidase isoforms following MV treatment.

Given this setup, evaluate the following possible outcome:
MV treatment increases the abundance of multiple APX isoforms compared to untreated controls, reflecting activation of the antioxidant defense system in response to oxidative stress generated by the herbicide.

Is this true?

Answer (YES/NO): NO